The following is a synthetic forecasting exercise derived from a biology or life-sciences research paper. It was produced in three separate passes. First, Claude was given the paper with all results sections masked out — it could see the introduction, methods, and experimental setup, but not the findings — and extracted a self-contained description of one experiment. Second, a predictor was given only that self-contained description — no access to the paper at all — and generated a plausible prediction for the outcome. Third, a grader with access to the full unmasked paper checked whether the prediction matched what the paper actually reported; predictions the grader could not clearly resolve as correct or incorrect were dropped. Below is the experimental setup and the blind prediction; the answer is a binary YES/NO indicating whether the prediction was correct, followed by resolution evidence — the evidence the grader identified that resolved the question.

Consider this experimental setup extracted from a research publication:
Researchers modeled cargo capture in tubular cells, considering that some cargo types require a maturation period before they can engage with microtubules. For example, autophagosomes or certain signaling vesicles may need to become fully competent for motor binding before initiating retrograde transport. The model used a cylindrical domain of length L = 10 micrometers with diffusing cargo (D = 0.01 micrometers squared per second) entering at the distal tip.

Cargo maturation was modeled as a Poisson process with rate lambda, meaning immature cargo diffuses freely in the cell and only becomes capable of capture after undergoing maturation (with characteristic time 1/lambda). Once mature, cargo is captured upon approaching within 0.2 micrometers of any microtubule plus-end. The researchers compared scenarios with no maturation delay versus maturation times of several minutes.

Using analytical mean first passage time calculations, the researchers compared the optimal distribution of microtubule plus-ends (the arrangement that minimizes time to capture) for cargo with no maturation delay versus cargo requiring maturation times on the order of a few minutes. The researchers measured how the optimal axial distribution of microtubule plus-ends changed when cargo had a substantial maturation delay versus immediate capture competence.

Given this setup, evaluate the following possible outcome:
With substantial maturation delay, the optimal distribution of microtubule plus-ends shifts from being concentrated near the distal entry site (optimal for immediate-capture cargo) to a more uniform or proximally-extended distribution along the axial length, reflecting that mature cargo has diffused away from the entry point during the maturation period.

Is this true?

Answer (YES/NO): YES